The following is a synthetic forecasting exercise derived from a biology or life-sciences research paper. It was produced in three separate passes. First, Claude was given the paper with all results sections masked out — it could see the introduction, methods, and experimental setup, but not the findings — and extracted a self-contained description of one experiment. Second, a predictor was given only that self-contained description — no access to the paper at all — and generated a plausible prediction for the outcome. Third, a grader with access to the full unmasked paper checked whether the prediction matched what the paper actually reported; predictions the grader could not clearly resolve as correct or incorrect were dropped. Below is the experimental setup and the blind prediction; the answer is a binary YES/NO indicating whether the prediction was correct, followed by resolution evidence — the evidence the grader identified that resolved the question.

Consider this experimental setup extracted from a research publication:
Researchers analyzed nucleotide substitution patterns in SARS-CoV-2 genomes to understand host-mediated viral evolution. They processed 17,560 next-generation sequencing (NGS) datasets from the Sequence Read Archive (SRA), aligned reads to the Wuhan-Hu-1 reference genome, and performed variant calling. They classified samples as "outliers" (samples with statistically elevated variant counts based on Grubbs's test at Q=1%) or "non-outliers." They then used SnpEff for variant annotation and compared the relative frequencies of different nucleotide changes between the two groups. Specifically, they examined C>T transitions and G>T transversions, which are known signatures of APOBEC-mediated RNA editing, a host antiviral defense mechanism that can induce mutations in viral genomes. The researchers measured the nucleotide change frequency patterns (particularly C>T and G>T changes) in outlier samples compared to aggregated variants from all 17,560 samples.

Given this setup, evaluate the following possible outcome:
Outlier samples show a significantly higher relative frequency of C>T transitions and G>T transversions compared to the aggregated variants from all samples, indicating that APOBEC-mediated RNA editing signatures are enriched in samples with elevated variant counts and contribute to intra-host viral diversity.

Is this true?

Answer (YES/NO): NO